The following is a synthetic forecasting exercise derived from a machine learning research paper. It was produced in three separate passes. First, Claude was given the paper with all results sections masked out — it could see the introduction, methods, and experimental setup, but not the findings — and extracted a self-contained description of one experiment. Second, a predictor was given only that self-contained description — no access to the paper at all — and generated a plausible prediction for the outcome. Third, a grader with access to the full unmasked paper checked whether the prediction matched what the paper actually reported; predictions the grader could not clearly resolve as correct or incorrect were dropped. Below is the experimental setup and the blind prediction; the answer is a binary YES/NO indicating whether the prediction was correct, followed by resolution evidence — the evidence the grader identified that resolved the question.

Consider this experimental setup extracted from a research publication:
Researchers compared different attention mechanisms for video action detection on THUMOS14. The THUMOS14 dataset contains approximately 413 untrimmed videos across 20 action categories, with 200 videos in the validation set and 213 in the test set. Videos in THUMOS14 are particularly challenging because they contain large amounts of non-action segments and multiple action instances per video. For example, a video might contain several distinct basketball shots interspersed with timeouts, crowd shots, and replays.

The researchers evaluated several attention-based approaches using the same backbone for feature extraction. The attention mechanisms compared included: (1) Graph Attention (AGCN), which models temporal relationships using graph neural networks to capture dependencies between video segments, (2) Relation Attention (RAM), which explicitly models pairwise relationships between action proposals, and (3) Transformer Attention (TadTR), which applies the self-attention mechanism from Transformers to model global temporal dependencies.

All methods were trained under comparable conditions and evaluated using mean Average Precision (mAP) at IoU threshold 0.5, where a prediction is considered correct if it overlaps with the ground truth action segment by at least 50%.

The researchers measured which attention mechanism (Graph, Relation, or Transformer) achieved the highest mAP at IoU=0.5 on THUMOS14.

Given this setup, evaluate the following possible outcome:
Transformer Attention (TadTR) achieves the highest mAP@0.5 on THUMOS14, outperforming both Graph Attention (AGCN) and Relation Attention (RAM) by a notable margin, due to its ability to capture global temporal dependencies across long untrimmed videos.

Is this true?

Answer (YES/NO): YES